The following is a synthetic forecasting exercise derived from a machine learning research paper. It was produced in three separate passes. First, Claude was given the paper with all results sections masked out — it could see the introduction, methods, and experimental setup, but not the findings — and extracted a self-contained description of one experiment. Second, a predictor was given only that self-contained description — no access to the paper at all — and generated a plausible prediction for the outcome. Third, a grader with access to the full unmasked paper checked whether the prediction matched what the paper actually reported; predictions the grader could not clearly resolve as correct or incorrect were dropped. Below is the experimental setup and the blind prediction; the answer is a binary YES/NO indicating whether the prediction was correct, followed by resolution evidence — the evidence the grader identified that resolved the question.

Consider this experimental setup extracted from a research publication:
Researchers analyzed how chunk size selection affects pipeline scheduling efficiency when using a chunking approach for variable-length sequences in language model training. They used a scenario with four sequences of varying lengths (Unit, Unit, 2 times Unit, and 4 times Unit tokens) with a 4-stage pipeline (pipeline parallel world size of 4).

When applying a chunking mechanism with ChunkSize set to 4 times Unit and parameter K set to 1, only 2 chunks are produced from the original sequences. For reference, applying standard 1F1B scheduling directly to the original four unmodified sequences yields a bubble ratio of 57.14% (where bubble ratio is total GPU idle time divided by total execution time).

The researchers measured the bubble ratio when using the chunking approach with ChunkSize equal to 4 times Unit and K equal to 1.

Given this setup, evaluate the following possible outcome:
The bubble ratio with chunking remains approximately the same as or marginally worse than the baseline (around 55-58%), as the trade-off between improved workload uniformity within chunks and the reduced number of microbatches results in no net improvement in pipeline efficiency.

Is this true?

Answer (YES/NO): NO